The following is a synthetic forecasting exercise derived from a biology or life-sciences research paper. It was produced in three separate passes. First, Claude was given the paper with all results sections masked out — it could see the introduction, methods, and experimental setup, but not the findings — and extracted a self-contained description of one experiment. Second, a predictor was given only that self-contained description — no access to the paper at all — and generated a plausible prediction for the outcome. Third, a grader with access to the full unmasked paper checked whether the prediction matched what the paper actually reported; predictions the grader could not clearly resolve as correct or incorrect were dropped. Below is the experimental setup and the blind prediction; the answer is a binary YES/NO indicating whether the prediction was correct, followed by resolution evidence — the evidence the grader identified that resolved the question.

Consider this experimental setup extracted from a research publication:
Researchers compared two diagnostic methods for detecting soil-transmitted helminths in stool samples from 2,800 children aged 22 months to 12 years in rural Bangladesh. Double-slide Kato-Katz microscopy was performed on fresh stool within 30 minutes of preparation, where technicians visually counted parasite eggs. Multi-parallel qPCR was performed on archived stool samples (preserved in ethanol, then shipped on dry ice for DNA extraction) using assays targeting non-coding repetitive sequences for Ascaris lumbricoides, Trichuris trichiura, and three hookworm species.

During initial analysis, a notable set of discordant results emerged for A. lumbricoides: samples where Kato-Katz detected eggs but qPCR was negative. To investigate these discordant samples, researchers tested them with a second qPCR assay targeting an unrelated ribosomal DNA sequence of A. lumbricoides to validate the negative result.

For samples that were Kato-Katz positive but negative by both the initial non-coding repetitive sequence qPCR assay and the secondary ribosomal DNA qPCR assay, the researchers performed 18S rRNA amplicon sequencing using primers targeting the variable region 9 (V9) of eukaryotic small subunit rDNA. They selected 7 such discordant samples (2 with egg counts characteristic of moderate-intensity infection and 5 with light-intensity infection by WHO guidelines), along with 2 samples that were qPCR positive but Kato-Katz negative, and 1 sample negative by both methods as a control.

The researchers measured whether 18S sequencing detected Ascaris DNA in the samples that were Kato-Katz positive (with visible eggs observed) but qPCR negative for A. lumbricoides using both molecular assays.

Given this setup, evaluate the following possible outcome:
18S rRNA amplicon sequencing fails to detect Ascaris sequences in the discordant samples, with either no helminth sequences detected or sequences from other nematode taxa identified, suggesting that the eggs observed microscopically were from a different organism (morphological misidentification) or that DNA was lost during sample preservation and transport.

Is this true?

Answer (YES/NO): YES